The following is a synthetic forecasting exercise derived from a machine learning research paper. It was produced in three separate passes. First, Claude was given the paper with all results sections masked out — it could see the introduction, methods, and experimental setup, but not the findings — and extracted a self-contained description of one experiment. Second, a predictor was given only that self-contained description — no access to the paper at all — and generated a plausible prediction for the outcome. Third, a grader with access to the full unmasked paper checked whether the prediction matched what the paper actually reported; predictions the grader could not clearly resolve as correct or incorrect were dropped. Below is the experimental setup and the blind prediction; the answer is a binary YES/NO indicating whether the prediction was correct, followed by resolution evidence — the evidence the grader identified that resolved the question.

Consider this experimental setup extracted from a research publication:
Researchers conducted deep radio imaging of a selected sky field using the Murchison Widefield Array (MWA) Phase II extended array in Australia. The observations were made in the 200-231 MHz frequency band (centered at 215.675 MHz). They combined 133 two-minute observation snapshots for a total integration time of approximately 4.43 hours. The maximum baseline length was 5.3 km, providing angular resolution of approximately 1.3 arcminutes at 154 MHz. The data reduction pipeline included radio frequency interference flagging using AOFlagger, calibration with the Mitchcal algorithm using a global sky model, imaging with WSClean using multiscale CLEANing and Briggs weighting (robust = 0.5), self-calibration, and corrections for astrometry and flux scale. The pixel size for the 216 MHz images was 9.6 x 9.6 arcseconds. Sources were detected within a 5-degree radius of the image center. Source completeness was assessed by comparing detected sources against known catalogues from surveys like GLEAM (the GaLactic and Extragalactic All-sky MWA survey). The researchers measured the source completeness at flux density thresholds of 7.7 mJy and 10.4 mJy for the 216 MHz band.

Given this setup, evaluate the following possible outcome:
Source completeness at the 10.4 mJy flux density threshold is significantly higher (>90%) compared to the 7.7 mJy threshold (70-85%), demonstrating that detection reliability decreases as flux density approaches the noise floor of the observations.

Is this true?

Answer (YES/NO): NO